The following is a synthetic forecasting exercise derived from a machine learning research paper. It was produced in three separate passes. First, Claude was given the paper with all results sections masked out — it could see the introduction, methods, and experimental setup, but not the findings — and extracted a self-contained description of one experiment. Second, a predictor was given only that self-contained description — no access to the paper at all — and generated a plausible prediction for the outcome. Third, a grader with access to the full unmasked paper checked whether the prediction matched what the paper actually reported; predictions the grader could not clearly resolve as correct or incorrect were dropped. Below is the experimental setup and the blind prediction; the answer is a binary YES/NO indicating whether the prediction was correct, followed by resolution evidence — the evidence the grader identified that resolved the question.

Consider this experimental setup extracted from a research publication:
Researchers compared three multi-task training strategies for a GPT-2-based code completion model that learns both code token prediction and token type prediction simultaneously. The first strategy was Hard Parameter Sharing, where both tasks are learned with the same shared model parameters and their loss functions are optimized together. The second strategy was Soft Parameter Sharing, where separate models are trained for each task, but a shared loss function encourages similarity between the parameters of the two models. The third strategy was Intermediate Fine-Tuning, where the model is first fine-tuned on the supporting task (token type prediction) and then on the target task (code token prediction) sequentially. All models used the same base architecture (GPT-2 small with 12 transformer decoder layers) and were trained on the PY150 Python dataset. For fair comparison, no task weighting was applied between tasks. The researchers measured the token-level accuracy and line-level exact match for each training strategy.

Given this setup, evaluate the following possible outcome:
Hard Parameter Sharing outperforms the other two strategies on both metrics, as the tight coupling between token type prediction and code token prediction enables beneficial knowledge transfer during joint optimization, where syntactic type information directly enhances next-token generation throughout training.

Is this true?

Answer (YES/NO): YES